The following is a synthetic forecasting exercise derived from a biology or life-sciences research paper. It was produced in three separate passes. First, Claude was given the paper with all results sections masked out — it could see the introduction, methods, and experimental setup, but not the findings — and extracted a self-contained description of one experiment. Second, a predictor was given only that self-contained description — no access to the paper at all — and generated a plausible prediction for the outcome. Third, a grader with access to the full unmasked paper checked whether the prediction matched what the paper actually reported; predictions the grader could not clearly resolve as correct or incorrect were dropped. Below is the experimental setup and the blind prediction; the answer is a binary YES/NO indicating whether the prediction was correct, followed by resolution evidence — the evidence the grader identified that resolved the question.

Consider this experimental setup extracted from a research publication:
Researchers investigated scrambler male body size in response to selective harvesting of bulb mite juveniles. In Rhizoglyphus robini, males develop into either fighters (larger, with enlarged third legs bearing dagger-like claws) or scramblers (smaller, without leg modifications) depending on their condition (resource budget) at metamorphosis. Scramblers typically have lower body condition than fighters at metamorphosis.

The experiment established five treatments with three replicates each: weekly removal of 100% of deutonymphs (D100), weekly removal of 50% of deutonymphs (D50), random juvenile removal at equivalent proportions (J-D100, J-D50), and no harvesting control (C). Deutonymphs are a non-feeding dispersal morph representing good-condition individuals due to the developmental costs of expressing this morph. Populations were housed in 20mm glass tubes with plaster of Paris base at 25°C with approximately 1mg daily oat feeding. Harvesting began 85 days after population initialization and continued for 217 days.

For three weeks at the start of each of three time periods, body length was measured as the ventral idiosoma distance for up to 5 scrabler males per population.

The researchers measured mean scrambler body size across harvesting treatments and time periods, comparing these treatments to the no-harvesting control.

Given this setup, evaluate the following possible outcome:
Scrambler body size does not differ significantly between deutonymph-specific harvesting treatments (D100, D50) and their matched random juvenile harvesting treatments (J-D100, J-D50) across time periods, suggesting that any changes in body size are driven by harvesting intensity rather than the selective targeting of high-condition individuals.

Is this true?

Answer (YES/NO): NO